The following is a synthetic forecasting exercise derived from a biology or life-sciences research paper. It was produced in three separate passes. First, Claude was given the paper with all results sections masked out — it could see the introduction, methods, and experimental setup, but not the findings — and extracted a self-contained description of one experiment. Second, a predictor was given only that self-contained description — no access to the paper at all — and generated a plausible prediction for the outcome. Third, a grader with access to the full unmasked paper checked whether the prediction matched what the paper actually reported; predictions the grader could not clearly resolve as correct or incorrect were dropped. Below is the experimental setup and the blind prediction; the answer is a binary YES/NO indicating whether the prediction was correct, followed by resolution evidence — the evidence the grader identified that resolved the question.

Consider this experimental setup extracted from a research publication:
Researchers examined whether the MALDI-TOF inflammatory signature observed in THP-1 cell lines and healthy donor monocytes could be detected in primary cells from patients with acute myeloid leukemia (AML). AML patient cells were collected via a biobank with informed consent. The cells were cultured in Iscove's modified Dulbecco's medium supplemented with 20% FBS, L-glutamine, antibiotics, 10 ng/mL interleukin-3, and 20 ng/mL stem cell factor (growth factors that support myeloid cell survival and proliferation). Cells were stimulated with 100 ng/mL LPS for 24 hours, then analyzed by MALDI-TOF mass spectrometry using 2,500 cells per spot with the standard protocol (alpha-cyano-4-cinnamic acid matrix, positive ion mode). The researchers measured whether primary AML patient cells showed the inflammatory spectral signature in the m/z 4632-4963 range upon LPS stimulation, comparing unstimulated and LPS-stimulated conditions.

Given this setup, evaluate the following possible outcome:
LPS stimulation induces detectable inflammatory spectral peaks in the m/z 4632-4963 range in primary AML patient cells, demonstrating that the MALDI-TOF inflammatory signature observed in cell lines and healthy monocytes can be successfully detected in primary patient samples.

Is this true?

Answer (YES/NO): YES